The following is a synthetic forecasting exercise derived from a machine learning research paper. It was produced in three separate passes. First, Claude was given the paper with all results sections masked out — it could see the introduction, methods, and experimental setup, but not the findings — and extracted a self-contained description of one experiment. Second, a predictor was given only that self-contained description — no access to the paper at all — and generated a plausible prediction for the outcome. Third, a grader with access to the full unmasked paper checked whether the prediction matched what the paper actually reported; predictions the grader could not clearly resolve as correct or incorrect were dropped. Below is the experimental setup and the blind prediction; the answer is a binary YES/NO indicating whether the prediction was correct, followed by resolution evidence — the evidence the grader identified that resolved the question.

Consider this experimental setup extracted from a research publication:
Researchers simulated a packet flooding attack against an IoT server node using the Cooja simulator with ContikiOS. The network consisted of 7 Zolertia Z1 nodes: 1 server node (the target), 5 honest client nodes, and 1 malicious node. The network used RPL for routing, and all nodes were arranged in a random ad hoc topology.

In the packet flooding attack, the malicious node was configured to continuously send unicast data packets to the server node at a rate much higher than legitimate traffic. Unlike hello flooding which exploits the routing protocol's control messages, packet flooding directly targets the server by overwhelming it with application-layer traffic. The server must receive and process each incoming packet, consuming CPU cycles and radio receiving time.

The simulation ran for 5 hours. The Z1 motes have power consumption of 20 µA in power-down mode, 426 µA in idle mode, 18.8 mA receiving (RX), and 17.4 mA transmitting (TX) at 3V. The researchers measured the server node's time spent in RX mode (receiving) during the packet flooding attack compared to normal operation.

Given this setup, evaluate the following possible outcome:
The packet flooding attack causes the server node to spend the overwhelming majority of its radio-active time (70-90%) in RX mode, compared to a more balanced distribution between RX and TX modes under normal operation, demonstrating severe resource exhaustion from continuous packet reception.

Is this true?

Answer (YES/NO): NO